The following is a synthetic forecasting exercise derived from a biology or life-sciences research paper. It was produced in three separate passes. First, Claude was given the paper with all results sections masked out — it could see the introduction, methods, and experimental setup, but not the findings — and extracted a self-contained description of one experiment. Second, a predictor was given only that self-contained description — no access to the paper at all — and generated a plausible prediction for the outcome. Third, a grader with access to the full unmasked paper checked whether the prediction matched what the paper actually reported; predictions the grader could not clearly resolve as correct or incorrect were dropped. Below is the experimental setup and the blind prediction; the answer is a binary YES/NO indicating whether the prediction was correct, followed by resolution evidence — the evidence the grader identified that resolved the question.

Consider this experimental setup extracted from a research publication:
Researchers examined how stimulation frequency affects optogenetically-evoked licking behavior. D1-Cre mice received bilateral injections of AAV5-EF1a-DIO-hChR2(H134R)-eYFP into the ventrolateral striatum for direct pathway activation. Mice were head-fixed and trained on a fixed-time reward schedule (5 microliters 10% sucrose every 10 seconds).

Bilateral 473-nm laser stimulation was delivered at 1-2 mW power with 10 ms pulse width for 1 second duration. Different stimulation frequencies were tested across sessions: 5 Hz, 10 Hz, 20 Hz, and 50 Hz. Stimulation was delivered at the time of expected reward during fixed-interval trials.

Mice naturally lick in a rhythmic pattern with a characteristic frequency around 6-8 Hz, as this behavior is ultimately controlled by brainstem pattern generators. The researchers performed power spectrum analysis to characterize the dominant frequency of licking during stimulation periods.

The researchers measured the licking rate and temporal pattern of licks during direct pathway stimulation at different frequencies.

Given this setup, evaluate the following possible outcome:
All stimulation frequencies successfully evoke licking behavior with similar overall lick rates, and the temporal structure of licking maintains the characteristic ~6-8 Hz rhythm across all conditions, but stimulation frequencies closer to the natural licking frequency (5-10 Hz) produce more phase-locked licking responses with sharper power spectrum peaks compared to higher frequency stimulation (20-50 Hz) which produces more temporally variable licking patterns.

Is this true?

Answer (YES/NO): NO